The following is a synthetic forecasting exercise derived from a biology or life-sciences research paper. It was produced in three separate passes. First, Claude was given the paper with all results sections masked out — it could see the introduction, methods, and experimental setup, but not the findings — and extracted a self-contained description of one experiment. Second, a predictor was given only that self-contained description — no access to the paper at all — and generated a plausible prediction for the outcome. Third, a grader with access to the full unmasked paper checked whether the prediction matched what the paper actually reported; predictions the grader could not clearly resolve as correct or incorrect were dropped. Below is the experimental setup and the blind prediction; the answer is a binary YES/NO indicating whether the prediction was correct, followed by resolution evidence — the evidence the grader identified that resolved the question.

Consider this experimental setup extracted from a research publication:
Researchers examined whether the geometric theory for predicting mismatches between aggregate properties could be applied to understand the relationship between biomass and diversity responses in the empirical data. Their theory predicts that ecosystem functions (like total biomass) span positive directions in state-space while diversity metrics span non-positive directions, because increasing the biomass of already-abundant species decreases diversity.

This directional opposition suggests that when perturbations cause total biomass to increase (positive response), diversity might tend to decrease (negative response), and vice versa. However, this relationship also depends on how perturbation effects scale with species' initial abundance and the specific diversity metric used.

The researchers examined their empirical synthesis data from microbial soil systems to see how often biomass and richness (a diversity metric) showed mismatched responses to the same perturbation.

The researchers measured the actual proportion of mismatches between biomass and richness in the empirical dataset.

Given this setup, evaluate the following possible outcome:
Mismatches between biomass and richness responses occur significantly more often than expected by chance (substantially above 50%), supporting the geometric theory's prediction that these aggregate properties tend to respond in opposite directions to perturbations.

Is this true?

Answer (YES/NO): YES